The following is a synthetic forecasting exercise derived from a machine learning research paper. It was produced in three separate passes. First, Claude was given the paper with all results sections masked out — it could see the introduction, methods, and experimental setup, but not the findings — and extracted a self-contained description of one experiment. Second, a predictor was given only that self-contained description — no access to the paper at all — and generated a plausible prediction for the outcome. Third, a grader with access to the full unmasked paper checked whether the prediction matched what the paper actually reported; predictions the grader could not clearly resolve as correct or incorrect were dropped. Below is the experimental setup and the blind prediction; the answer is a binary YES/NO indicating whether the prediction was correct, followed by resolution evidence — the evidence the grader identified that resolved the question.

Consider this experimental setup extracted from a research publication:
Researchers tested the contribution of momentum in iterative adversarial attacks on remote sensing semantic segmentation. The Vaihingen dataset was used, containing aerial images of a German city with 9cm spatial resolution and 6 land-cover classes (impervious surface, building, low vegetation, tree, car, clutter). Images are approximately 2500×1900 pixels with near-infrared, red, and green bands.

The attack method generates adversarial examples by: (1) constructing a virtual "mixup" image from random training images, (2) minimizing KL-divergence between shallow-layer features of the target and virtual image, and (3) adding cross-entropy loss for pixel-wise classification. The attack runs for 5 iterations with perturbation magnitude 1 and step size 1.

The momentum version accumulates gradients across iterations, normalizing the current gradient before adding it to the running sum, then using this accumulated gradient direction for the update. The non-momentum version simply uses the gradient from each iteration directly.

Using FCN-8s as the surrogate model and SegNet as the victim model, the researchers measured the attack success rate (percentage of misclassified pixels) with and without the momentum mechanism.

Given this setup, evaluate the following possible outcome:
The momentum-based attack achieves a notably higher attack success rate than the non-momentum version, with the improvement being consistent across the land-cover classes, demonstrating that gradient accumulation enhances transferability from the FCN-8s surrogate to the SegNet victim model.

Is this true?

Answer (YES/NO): NO